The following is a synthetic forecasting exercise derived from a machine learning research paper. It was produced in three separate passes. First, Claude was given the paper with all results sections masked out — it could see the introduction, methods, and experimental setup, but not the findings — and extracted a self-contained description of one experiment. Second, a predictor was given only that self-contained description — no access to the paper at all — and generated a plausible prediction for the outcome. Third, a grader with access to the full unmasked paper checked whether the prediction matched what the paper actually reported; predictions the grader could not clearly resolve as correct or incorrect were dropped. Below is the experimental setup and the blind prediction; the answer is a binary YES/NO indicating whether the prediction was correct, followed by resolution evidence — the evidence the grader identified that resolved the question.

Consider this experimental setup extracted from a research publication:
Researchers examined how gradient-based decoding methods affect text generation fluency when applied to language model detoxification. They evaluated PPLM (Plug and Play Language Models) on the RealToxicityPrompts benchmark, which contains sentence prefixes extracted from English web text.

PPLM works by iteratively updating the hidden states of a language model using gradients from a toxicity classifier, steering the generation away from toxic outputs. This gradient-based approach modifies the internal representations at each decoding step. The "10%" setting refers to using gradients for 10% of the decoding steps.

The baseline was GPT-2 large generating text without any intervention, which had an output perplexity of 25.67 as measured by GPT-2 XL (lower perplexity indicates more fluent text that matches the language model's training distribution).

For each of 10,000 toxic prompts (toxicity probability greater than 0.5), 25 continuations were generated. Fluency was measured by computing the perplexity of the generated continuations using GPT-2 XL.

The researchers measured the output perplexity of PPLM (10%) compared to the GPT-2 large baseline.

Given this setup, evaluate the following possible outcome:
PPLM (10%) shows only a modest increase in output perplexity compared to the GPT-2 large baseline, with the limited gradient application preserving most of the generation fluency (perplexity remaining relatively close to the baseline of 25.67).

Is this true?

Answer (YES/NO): NO